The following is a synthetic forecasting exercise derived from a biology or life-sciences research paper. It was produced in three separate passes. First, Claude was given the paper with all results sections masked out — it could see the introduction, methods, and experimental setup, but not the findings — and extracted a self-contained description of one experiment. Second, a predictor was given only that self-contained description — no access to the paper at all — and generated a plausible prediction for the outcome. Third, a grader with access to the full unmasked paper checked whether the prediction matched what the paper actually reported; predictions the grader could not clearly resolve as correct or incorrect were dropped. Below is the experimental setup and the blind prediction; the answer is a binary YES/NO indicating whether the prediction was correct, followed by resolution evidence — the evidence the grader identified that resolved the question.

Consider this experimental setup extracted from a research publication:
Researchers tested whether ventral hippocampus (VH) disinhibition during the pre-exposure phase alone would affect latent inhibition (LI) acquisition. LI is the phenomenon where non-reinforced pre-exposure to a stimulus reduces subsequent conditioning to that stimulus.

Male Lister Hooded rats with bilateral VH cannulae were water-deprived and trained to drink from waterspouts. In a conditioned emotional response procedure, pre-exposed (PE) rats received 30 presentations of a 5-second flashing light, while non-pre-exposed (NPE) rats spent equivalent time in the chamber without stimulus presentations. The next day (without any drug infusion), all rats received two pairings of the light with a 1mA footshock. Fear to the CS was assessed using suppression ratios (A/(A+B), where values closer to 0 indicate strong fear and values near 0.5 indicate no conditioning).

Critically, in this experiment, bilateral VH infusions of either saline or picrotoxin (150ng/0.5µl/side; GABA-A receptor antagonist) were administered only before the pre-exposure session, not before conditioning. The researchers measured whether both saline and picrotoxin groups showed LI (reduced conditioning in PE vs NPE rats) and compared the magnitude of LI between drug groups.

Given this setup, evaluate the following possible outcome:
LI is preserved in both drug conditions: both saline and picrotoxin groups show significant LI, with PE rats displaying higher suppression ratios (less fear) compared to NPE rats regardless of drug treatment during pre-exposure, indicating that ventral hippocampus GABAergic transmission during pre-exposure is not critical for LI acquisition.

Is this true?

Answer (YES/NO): YES